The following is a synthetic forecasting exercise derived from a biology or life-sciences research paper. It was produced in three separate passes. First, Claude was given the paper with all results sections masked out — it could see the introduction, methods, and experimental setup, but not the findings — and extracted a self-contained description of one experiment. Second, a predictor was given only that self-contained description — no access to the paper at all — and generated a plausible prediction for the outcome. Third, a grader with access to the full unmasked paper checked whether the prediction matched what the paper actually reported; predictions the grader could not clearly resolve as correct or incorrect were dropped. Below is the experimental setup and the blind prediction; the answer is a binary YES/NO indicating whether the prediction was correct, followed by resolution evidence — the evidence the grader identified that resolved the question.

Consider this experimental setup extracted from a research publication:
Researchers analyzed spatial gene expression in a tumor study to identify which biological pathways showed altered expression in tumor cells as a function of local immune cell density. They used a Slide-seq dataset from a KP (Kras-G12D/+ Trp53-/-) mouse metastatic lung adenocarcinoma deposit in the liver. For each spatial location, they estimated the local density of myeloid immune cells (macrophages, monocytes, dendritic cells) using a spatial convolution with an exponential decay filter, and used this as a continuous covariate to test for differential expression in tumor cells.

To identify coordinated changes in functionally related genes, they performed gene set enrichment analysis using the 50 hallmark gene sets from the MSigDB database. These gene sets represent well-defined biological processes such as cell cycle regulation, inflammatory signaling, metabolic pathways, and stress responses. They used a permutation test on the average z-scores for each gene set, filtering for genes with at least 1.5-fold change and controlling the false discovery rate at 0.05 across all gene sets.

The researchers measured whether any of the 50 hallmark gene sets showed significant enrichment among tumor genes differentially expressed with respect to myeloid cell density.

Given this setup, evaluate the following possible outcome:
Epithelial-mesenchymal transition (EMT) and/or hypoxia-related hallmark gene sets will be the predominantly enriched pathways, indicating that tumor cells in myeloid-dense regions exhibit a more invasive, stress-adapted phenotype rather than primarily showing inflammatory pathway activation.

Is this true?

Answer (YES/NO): YES